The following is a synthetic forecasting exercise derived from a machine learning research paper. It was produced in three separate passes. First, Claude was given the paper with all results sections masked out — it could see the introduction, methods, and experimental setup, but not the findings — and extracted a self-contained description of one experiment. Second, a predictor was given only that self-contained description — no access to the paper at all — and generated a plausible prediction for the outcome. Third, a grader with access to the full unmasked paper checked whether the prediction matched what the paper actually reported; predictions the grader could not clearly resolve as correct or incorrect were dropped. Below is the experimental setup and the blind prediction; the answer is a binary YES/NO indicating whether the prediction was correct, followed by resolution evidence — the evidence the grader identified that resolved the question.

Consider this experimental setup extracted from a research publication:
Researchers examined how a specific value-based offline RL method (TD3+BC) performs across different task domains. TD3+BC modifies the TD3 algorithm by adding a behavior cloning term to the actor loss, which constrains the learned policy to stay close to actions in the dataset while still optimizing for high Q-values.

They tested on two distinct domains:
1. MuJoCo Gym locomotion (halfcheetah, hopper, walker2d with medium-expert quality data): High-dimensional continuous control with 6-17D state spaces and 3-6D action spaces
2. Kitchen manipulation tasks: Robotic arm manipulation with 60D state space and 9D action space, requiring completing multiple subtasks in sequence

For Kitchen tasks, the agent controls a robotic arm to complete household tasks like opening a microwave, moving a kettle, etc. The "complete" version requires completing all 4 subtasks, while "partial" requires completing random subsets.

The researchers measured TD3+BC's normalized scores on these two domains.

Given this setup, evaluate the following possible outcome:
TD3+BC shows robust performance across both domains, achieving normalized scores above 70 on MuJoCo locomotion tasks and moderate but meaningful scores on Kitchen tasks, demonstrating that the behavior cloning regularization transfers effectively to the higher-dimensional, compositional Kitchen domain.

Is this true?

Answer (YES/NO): NO